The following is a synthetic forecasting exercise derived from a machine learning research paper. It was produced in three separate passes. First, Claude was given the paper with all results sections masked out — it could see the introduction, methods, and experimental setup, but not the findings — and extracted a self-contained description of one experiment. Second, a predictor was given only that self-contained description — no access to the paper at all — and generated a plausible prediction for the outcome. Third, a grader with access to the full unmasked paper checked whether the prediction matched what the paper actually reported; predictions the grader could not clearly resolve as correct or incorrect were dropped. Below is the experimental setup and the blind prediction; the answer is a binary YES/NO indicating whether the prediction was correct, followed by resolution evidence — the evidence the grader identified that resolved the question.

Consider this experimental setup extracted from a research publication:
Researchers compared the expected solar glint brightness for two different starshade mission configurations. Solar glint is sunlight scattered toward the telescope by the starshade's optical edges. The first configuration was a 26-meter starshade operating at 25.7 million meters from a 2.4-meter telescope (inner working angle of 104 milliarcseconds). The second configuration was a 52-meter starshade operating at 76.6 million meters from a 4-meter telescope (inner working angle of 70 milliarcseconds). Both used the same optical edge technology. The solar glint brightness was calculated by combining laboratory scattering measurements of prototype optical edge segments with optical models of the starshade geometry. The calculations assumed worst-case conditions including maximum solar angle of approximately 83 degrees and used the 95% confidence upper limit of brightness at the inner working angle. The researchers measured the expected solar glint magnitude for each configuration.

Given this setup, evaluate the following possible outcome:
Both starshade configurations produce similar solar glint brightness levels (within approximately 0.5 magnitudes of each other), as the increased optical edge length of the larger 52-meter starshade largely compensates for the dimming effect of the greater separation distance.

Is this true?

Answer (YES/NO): NO